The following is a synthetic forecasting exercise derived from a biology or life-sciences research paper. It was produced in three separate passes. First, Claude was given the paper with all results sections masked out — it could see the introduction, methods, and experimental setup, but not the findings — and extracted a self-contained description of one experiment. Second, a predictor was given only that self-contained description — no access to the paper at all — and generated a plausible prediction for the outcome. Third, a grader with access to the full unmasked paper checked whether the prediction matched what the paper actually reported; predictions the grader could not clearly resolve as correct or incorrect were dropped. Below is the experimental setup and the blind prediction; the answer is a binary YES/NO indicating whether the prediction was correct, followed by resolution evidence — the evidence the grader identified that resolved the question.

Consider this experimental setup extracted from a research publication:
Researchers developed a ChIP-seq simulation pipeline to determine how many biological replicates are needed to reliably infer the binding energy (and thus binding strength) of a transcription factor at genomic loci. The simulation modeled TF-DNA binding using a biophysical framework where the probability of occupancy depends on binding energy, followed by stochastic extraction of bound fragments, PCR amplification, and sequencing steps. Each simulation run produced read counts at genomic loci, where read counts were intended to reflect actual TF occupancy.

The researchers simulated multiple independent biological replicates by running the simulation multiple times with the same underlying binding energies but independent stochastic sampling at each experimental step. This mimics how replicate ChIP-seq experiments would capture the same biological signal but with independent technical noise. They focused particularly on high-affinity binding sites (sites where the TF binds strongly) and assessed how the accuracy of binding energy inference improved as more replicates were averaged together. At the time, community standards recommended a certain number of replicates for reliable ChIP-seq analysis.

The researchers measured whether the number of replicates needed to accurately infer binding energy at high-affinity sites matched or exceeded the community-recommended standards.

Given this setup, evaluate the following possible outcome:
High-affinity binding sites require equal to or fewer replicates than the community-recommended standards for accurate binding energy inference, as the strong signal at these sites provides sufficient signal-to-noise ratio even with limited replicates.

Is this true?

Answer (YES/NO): NO